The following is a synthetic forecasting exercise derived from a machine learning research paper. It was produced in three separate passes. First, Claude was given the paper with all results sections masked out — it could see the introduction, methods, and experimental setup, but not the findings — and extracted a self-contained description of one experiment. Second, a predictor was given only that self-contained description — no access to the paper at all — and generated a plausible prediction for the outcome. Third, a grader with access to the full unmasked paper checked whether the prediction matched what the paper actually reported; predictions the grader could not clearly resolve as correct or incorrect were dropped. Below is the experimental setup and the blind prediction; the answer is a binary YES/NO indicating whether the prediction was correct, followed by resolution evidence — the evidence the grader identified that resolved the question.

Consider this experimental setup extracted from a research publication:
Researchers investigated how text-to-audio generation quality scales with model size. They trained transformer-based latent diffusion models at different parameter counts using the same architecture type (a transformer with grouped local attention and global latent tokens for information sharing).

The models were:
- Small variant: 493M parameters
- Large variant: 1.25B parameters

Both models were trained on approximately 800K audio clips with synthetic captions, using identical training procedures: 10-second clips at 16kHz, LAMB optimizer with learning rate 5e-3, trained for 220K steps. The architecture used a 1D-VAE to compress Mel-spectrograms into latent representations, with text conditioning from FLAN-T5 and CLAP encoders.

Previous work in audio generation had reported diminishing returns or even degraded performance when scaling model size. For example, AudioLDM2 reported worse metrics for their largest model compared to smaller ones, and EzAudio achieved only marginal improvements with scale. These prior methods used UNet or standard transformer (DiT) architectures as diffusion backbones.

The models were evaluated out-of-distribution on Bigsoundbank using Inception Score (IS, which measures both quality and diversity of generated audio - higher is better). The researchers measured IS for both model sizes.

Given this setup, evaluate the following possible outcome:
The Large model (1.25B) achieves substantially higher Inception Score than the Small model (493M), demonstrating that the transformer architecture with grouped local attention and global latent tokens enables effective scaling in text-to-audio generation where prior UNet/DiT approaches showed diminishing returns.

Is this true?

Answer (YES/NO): YES